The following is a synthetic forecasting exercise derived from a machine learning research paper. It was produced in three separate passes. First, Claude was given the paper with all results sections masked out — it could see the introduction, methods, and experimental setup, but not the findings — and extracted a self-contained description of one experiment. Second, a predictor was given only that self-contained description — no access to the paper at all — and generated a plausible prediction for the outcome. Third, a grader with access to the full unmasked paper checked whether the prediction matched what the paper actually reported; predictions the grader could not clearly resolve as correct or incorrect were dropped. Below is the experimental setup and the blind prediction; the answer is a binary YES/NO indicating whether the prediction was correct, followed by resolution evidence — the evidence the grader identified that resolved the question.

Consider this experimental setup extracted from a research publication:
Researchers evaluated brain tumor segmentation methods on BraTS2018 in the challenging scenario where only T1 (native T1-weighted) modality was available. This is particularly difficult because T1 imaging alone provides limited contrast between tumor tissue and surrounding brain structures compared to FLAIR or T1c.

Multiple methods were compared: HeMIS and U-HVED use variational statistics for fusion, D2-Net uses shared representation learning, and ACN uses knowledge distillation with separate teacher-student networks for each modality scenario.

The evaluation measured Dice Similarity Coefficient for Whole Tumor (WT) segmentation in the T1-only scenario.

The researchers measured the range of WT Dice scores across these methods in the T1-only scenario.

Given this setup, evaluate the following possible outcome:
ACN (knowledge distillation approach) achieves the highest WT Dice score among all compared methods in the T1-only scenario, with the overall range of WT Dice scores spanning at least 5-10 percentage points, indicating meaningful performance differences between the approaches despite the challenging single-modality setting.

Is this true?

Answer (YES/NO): YES